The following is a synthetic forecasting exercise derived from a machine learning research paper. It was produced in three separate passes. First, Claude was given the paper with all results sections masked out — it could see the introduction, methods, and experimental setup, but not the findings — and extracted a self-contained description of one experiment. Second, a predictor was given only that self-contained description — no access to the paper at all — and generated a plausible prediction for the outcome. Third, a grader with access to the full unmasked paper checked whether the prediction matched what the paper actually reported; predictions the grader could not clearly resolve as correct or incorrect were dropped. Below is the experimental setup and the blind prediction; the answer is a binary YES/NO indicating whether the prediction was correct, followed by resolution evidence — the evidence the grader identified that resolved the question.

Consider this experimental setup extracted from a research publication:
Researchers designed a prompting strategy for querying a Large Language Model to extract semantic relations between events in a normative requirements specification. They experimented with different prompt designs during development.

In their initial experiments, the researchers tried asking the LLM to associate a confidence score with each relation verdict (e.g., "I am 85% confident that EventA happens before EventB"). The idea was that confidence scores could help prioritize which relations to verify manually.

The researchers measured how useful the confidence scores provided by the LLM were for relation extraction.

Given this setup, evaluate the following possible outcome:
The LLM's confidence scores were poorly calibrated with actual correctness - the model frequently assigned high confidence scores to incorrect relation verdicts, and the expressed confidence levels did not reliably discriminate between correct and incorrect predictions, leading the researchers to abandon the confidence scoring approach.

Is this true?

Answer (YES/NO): NO